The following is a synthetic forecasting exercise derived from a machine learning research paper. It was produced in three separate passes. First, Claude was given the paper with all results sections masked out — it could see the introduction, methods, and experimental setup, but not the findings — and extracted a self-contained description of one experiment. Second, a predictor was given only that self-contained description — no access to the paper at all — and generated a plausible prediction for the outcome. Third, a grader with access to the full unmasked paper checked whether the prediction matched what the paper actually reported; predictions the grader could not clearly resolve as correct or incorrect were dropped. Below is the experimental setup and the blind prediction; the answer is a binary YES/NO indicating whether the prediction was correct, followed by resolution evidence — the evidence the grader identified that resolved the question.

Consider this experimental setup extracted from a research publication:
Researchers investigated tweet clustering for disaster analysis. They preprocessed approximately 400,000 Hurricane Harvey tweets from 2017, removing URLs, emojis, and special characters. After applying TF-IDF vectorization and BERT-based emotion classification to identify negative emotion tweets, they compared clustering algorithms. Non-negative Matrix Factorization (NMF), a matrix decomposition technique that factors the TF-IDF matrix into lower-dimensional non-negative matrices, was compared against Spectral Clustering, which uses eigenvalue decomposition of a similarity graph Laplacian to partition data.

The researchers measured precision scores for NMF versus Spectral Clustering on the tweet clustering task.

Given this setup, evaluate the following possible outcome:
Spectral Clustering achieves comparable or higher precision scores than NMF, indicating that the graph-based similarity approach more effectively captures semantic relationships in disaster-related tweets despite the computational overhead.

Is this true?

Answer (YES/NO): YES